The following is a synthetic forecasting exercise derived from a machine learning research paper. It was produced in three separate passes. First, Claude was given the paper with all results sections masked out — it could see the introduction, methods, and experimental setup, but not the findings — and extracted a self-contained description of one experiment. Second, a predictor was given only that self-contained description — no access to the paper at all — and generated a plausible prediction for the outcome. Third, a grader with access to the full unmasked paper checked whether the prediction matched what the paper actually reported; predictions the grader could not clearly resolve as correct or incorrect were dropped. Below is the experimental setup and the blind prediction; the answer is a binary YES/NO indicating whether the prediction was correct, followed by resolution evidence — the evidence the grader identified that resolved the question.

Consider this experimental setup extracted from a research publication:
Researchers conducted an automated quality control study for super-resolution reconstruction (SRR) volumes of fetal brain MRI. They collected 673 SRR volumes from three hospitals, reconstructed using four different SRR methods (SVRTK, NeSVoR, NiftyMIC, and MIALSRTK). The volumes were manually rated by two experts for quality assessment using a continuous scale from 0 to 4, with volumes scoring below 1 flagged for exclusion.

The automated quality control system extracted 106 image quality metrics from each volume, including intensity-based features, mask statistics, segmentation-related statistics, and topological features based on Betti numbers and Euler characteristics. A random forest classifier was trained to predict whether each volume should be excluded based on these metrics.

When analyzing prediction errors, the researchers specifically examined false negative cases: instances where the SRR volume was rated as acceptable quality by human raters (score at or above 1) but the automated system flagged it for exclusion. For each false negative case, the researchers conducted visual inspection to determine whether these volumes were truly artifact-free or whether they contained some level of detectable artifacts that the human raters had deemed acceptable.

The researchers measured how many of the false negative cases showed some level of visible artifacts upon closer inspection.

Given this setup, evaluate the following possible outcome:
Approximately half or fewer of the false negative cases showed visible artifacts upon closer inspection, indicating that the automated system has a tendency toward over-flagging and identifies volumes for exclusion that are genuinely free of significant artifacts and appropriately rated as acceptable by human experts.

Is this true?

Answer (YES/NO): NO